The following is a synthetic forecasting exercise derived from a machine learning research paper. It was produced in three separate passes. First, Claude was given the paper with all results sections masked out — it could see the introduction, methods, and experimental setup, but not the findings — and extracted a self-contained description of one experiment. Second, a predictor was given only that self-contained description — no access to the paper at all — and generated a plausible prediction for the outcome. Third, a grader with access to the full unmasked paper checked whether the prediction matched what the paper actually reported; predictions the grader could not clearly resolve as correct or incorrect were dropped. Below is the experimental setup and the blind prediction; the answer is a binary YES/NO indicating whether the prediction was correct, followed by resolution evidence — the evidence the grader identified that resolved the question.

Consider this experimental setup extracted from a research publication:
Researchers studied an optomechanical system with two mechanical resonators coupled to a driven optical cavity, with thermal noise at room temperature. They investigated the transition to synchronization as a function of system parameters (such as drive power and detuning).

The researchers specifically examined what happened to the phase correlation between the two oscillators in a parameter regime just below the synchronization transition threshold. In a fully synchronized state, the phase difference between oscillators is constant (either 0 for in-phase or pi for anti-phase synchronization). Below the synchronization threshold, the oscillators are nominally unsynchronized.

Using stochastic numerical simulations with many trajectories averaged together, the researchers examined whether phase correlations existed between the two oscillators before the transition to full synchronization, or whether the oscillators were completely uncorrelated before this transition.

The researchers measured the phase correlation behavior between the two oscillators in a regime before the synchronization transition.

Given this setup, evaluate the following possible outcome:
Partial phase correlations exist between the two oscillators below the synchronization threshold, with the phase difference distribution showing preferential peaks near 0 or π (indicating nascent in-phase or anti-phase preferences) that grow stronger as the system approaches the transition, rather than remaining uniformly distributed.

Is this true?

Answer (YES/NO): YES